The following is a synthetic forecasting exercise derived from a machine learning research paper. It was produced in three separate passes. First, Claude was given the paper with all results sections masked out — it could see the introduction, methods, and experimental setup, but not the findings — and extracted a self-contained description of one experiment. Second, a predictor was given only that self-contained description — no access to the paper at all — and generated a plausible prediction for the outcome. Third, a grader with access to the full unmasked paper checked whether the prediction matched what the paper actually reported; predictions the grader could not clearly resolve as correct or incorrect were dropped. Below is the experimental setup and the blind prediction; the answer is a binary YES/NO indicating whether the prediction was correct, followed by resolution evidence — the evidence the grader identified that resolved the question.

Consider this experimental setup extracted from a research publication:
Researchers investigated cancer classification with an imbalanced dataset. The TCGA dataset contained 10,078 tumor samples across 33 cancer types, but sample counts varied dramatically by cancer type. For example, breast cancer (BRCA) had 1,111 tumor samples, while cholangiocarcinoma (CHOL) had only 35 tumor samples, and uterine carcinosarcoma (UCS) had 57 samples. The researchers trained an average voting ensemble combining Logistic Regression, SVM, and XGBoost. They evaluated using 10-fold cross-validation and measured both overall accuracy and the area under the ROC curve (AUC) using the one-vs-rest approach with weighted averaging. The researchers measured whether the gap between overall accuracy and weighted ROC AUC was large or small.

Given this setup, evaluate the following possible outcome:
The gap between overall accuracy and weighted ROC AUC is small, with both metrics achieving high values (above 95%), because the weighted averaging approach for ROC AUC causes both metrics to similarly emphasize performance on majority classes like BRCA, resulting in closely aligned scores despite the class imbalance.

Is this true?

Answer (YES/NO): YES